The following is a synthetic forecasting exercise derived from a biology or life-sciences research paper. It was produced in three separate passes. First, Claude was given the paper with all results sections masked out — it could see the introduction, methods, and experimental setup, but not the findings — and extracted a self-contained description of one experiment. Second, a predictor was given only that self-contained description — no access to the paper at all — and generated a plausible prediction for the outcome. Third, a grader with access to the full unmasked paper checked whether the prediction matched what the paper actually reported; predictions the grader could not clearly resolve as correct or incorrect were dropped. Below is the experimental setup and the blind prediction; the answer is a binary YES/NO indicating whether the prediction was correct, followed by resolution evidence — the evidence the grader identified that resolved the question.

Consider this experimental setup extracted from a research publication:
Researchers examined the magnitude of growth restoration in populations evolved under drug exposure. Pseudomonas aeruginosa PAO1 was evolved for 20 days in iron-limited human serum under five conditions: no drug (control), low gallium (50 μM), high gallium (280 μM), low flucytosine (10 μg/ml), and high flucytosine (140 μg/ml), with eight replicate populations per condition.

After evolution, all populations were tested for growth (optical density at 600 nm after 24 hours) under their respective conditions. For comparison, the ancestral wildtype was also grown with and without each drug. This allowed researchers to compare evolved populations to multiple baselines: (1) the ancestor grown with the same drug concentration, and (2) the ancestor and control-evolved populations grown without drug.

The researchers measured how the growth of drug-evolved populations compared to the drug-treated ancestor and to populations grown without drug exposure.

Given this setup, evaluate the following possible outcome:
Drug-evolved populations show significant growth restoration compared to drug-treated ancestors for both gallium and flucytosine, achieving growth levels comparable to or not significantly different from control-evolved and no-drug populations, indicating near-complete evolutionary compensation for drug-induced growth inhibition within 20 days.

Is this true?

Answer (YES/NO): NO